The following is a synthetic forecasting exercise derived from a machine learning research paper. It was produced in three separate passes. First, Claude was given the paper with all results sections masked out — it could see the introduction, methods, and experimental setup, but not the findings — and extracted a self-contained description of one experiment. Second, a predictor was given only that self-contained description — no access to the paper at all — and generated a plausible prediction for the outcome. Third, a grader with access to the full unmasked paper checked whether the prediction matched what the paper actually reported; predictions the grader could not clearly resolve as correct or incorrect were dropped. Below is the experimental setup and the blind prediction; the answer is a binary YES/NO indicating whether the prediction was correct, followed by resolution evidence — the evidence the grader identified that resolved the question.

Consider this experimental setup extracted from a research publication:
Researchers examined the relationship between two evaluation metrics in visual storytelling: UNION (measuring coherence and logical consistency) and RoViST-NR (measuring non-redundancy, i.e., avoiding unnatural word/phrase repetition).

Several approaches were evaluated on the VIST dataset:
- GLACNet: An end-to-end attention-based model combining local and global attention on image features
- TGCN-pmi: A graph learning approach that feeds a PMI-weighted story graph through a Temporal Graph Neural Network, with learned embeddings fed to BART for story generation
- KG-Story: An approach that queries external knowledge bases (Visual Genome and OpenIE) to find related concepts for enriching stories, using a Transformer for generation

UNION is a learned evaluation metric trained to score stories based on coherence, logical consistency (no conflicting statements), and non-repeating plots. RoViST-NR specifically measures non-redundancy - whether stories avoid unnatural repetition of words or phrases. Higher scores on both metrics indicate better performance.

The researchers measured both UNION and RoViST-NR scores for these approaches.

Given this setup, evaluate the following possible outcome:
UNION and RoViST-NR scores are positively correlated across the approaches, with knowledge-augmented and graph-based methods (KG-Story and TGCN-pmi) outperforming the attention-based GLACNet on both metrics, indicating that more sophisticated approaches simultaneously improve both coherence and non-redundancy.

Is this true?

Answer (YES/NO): NO